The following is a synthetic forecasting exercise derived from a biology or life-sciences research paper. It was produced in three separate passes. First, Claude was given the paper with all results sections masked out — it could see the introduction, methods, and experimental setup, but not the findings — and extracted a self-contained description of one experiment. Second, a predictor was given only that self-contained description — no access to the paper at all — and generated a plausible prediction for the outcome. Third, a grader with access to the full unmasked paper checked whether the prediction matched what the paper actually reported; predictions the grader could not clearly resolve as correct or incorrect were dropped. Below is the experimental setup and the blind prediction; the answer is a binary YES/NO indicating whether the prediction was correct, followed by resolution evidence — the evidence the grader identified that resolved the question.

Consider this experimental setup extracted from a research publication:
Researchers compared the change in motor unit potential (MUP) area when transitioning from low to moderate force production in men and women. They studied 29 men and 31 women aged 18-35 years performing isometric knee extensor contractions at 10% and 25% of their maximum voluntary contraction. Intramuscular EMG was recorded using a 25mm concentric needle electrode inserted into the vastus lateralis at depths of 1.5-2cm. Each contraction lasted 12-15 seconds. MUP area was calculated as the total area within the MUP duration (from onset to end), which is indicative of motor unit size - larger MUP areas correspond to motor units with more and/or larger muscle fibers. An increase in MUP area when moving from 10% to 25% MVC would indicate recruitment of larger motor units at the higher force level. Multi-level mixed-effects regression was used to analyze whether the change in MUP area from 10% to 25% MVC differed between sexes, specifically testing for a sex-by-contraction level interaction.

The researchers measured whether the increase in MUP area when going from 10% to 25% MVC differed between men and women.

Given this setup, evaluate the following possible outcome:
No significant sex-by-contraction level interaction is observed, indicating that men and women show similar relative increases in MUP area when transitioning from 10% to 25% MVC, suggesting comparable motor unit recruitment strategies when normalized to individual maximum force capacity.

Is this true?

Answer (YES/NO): YES